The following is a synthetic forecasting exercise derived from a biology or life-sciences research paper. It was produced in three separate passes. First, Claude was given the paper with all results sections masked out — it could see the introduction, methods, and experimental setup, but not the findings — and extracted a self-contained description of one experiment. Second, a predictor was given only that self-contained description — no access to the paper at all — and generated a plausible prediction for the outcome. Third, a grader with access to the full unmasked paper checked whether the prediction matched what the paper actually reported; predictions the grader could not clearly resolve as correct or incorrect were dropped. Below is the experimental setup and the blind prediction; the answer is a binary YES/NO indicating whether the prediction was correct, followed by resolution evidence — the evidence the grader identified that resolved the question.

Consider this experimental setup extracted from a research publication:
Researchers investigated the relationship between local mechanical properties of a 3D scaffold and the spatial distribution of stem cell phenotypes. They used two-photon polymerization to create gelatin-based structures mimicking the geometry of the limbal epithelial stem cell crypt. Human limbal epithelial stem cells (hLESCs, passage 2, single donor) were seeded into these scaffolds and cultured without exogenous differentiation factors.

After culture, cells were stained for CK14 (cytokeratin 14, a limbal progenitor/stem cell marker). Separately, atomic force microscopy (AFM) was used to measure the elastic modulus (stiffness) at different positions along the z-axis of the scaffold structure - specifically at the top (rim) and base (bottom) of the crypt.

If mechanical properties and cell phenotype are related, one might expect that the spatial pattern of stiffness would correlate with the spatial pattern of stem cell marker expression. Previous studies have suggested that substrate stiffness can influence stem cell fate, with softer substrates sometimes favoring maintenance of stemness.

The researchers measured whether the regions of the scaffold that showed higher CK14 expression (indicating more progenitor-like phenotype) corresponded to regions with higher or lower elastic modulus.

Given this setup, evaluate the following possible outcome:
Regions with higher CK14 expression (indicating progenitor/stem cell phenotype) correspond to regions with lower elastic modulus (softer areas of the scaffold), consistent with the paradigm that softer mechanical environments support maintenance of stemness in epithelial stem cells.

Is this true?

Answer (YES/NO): NO